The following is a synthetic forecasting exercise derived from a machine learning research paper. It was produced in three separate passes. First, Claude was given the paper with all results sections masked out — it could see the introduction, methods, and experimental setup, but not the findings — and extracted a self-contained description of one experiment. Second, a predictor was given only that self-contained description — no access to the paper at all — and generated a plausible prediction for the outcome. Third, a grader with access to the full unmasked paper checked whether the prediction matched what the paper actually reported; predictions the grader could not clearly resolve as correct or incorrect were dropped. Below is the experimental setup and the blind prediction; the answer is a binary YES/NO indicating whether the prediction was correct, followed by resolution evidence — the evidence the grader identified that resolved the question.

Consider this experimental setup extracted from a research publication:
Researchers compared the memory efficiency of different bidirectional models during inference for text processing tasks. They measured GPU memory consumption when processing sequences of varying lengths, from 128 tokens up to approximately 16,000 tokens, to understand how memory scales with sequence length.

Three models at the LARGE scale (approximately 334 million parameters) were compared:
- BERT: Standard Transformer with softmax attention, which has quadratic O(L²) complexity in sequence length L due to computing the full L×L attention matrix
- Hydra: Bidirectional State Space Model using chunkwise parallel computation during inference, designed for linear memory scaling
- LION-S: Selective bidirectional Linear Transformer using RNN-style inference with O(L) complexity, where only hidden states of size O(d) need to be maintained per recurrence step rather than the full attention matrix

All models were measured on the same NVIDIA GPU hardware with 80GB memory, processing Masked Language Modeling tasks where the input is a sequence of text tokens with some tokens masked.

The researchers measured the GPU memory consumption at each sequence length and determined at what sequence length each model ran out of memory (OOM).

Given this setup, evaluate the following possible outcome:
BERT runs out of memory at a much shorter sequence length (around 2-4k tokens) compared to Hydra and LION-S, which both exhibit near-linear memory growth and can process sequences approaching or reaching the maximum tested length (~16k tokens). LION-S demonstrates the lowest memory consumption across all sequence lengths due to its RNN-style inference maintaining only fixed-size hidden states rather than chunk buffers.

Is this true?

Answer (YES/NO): NO